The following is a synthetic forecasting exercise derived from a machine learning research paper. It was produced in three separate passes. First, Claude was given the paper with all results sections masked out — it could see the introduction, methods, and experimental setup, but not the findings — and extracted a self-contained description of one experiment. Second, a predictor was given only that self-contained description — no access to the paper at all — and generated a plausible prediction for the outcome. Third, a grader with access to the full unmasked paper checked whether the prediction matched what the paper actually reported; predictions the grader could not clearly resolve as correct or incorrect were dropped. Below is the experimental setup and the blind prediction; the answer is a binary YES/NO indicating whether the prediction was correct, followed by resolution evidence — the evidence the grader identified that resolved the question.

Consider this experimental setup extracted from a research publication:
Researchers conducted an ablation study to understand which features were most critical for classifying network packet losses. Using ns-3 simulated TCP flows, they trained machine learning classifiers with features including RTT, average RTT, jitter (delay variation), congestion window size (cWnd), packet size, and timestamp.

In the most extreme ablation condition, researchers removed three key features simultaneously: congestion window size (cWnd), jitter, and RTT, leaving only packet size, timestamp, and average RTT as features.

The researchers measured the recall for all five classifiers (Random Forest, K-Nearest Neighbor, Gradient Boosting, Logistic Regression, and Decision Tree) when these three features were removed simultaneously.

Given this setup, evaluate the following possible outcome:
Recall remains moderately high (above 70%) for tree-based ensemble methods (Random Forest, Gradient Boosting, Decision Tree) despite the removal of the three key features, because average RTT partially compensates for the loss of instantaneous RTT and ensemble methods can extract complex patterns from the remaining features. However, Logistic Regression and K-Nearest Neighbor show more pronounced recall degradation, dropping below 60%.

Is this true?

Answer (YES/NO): NO